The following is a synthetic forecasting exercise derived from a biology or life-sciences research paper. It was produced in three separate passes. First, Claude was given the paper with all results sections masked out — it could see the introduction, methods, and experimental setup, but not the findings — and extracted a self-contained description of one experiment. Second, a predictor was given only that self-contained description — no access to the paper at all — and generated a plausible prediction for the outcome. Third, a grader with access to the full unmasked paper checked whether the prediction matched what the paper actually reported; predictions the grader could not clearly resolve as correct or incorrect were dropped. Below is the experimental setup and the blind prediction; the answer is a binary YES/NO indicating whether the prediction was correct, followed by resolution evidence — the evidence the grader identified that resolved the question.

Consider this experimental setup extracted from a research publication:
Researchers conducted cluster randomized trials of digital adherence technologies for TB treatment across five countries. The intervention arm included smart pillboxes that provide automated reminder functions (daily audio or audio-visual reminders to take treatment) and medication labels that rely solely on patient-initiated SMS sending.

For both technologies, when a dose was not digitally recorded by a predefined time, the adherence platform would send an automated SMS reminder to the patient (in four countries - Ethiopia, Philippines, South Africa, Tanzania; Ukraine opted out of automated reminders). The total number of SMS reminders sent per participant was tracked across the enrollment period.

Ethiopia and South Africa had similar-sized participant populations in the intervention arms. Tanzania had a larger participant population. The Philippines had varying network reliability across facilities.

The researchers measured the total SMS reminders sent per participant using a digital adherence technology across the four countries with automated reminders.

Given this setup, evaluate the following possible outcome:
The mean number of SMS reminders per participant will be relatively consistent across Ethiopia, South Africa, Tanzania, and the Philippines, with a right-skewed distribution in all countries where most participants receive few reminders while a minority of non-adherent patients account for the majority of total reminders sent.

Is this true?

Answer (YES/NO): NO